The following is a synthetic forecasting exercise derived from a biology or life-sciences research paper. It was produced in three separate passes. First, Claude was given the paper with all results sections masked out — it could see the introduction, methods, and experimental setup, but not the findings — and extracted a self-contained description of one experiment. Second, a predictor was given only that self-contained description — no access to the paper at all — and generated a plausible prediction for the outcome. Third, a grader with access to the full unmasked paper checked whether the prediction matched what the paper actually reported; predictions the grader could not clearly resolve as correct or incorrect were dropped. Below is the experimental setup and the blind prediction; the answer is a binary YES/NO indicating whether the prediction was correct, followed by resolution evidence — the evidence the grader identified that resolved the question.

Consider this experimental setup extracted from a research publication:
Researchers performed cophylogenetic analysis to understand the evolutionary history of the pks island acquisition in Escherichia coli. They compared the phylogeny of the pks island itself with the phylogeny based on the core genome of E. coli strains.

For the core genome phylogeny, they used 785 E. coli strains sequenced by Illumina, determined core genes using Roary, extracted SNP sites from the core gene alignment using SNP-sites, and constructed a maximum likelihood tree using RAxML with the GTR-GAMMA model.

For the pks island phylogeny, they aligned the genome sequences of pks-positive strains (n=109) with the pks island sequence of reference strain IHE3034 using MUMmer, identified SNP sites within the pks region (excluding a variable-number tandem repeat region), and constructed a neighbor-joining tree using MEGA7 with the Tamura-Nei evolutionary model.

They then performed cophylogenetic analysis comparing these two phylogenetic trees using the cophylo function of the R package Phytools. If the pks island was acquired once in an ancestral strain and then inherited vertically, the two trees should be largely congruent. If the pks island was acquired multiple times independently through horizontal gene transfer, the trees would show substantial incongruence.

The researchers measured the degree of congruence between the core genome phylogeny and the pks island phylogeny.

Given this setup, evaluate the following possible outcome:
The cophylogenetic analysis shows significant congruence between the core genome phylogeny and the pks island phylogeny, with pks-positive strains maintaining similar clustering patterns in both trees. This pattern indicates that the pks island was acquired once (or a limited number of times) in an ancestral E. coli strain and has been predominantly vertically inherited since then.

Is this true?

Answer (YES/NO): YES